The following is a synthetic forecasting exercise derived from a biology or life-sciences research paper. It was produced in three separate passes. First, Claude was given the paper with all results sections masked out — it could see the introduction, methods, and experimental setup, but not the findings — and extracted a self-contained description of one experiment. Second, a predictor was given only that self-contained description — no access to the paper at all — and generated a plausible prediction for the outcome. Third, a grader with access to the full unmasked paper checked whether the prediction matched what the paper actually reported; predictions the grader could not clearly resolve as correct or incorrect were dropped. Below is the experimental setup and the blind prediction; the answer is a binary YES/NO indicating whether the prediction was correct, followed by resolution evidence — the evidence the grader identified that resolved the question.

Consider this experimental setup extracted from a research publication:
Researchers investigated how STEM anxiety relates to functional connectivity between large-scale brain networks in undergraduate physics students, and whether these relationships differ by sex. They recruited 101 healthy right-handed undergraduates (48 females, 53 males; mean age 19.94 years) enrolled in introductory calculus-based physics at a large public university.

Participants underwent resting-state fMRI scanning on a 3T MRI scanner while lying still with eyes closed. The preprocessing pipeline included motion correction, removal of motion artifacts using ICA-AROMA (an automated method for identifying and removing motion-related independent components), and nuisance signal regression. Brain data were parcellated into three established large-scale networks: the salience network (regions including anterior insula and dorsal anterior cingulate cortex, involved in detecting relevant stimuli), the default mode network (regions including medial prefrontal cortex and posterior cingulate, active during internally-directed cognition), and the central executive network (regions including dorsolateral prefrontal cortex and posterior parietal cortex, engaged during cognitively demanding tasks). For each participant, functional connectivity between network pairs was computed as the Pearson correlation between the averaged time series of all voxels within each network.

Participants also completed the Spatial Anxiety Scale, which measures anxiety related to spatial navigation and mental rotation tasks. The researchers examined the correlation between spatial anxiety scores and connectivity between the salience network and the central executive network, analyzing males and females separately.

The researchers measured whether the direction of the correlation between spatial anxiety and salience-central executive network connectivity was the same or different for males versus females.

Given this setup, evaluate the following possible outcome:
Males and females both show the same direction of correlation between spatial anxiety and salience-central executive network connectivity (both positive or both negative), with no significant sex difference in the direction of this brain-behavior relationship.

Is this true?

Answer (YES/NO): NO